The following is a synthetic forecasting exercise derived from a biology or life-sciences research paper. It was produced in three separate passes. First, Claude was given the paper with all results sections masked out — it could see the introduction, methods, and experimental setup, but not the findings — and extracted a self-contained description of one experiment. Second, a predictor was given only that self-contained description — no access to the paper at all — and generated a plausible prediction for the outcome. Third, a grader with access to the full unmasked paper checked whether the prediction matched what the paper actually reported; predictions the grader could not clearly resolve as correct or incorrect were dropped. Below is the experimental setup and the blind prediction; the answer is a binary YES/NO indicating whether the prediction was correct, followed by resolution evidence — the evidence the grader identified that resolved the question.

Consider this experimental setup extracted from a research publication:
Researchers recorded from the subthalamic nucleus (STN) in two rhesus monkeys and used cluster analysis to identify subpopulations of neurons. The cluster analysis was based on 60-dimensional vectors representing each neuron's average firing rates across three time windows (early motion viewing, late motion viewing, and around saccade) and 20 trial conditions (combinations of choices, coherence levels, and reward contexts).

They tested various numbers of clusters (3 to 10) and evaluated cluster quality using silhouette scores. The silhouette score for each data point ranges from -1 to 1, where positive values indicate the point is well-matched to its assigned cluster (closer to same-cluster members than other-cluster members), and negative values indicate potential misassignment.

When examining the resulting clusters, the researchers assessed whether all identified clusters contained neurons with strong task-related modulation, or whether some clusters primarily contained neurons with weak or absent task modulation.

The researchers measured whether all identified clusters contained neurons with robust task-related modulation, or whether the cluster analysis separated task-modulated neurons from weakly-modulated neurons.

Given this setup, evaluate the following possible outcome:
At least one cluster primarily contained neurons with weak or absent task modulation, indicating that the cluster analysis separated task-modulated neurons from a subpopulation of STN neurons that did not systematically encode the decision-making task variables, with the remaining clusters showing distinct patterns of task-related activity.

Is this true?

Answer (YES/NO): NO